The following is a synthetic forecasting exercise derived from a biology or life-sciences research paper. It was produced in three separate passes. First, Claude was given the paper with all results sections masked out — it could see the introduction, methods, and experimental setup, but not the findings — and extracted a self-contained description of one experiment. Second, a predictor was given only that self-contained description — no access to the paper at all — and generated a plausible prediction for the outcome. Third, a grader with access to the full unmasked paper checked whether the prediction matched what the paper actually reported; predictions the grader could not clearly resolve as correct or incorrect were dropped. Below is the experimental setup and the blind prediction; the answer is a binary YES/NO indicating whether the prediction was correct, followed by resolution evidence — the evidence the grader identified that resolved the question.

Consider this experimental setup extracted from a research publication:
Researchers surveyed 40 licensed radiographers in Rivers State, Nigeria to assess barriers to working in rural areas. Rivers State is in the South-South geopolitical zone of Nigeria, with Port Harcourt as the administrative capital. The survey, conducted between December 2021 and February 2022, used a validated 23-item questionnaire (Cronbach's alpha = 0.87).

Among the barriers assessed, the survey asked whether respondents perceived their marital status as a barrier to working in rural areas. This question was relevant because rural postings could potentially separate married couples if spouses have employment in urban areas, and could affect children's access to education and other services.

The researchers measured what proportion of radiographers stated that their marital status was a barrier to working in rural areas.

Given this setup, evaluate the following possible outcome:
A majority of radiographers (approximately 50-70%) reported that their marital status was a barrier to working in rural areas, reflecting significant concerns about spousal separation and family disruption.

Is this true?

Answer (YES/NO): YES